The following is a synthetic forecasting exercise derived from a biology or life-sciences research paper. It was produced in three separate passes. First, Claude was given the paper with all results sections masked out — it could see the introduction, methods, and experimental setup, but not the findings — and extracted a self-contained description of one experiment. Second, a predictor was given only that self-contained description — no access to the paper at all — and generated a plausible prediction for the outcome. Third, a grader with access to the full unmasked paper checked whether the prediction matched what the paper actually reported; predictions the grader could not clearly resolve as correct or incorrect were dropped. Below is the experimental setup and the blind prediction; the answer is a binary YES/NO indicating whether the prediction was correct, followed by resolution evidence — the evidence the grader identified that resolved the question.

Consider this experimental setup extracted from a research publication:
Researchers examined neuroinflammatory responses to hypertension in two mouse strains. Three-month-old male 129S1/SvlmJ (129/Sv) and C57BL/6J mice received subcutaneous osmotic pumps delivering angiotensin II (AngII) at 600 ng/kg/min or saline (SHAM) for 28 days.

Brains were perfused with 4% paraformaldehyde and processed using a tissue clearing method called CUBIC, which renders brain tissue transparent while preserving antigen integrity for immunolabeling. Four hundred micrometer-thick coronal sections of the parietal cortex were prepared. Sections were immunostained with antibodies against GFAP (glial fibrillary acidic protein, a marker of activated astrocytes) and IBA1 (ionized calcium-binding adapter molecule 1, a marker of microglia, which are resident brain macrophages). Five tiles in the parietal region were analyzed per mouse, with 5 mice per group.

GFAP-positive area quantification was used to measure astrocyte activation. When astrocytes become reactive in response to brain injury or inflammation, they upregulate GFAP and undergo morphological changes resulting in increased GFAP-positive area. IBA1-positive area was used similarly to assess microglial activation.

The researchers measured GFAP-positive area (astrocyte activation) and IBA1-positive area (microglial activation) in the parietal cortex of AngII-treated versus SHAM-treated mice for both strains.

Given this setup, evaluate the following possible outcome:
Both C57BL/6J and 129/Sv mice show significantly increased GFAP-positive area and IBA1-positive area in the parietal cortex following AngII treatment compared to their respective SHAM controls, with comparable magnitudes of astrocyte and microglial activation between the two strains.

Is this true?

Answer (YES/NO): NO